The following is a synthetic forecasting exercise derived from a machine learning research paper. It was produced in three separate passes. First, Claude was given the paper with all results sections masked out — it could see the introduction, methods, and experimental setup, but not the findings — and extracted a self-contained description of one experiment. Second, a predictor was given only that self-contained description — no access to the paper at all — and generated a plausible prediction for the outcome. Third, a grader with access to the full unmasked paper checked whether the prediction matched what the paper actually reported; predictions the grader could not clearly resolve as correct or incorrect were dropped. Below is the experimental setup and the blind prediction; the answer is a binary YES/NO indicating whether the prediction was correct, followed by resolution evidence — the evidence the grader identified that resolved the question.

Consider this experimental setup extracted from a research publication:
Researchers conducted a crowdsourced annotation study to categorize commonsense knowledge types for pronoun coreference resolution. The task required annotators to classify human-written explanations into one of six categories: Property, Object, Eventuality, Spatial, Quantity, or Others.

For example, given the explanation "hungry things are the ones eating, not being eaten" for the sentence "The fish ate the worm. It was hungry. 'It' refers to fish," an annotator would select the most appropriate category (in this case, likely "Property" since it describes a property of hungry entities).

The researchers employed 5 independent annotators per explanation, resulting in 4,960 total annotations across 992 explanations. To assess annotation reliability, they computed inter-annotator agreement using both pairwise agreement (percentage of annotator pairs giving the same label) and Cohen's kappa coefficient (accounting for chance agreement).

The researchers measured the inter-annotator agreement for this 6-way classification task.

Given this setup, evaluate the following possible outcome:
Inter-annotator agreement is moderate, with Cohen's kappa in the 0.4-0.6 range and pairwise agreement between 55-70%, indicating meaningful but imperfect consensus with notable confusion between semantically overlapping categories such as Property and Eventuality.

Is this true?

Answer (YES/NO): NO